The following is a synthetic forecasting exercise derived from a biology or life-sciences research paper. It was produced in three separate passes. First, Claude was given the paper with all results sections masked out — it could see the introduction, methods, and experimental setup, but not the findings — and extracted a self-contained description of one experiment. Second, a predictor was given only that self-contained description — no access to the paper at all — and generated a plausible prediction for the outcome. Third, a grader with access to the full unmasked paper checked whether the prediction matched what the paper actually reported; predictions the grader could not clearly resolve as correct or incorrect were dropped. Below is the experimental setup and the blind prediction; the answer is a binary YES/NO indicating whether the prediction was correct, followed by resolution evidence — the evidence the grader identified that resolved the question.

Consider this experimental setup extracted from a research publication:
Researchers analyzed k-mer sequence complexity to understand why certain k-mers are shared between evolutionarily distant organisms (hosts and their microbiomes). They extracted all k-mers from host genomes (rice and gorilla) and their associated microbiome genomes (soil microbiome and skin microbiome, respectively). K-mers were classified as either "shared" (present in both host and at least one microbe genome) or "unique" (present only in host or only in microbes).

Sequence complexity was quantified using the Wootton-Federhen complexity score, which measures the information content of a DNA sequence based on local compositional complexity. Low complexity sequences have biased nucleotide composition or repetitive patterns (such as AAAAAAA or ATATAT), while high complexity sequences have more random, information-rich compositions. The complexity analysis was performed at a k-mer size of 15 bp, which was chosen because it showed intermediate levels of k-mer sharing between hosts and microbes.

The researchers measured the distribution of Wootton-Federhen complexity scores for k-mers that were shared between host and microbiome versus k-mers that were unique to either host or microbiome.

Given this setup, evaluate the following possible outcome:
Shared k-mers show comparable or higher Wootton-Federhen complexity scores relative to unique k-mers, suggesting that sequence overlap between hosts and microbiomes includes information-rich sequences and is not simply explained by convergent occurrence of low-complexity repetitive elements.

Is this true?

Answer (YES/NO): NO